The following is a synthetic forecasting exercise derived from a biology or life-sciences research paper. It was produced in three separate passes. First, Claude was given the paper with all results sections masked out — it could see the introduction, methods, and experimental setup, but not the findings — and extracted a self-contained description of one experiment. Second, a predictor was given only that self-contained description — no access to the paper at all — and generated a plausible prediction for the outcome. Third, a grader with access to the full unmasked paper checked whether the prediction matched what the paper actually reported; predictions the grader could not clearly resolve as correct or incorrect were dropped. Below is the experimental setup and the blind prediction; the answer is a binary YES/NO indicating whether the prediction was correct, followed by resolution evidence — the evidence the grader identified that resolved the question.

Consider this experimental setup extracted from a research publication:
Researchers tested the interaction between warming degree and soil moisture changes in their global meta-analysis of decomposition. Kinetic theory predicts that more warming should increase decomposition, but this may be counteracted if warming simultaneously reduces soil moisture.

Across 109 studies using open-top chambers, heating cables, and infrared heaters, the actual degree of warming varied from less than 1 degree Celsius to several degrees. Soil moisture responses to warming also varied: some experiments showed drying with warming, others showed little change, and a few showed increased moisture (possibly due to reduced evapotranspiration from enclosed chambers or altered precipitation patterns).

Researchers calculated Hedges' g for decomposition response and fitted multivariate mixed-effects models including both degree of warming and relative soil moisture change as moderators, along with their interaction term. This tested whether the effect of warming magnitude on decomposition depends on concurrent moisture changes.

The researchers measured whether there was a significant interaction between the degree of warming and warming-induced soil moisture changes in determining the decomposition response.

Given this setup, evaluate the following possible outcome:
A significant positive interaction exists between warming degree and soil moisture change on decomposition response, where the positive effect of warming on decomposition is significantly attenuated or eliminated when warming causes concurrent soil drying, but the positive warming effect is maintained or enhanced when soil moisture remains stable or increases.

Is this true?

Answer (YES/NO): NO